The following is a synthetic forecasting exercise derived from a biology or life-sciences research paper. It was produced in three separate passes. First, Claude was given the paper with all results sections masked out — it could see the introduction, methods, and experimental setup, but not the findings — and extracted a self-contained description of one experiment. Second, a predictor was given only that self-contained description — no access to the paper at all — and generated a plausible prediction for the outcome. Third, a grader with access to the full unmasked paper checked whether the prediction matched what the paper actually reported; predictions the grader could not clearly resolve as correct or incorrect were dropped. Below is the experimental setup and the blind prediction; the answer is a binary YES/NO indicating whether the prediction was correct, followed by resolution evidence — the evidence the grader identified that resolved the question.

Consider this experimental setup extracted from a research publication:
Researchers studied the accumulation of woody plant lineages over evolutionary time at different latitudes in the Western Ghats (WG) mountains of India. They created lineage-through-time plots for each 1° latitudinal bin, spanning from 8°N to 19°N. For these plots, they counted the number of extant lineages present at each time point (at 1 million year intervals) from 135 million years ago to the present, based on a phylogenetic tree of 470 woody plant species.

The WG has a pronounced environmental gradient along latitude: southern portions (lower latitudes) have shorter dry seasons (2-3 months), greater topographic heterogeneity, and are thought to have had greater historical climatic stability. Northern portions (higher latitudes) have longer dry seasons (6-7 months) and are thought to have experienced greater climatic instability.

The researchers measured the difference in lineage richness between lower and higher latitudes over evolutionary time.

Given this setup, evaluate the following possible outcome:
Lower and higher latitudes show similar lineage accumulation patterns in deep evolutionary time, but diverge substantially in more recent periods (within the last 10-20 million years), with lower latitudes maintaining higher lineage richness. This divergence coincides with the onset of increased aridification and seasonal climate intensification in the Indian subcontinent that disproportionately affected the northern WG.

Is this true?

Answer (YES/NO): NO